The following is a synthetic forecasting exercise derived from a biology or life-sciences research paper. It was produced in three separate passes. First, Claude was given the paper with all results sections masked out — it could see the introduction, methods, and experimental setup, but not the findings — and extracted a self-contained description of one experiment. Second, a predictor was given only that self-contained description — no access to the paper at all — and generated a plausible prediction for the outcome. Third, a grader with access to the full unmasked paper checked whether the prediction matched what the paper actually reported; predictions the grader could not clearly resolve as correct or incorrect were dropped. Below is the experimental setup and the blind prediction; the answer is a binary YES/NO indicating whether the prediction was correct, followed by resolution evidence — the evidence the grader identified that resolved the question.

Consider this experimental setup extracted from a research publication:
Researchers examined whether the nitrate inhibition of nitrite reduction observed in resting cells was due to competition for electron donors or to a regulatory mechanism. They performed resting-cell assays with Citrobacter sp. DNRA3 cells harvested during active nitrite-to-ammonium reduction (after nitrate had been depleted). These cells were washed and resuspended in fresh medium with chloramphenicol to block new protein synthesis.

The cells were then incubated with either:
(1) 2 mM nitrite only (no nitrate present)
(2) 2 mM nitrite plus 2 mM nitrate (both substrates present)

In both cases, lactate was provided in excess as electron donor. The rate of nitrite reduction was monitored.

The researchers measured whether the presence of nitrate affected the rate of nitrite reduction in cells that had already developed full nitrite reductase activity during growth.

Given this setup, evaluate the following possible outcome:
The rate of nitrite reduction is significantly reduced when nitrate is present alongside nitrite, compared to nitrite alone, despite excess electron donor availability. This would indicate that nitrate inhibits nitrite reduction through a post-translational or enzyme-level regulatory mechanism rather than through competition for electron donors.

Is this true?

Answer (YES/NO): YES